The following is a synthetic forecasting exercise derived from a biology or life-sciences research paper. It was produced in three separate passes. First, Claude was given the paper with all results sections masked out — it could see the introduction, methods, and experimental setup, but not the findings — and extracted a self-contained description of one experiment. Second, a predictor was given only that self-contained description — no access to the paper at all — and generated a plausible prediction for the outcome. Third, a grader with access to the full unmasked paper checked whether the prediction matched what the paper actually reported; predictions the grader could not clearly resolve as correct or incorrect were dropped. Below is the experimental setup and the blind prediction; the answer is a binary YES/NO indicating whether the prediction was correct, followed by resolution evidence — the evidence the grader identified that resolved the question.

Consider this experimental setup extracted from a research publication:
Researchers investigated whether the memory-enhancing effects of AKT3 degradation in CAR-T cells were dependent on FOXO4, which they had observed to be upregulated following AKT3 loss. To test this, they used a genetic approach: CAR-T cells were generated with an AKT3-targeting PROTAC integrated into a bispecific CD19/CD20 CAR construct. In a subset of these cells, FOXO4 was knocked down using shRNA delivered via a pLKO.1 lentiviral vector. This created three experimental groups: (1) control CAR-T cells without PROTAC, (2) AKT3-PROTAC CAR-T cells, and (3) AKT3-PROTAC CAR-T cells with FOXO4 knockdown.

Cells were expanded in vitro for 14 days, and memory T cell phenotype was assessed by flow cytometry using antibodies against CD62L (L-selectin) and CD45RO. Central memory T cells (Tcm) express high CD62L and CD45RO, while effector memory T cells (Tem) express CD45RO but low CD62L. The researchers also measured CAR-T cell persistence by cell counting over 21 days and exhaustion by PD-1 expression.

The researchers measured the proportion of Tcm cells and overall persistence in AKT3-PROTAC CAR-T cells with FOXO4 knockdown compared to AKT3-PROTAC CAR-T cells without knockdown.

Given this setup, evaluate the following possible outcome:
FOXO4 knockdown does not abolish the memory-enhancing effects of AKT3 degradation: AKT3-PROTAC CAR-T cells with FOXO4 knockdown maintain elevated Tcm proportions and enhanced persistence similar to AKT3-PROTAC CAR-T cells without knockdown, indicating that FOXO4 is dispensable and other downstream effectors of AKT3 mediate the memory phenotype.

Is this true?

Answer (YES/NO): NO